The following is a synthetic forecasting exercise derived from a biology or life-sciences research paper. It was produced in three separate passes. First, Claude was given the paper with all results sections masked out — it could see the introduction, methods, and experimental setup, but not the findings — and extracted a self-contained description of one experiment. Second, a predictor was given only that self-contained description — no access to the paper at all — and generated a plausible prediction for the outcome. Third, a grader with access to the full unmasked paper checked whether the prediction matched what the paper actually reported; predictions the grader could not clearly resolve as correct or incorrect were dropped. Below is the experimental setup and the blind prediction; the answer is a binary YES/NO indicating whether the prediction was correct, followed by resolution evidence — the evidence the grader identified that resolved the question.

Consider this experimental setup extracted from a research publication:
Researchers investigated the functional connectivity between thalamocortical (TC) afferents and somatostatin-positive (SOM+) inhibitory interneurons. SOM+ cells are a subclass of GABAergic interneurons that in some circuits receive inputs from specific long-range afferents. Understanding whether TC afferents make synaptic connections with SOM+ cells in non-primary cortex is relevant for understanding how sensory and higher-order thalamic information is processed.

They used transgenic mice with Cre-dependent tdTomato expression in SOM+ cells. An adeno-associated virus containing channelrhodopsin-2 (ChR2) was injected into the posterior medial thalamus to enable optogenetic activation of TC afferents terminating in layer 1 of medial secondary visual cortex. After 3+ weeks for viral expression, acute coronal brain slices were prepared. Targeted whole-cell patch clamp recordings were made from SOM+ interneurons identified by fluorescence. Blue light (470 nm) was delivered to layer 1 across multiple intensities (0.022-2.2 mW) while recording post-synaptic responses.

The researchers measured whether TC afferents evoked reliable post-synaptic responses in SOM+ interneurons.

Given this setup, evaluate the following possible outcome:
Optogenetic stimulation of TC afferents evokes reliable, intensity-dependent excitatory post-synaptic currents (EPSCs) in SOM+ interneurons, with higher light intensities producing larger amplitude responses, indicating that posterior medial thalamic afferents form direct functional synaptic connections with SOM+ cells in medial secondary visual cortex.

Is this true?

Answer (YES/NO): NO